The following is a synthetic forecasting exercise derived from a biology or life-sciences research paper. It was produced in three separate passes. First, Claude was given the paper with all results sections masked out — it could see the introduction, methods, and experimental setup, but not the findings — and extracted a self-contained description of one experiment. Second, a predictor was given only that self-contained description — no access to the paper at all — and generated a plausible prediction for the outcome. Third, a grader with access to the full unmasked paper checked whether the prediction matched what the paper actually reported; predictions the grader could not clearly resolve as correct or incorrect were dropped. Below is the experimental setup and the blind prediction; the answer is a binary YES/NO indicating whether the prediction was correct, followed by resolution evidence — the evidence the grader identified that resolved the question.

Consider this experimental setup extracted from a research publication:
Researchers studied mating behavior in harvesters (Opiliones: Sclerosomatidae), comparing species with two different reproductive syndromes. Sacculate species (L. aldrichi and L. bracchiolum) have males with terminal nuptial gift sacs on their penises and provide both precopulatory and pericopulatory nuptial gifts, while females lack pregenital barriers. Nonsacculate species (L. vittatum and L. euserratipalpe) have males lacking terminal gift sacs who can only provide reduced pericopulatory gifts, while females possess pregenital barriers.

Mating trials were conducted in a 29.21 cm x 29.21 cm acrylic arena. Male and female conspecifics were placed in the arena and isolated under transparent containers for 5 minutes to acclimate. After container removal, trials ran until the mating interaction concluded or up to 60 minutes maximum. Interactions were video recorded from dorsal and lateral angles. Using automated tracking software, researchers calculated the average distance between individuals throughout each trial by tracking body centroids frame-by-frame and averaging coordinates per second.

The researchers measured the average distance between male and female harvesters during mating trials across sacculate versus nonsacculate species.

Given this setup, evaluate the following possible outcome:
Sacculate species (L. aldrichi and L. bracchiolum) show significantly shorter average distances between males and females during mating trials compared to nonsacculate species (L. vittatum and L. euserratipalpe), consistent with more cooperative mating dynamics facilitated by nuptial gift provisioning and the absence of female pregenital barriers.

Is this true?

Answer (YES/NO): NO